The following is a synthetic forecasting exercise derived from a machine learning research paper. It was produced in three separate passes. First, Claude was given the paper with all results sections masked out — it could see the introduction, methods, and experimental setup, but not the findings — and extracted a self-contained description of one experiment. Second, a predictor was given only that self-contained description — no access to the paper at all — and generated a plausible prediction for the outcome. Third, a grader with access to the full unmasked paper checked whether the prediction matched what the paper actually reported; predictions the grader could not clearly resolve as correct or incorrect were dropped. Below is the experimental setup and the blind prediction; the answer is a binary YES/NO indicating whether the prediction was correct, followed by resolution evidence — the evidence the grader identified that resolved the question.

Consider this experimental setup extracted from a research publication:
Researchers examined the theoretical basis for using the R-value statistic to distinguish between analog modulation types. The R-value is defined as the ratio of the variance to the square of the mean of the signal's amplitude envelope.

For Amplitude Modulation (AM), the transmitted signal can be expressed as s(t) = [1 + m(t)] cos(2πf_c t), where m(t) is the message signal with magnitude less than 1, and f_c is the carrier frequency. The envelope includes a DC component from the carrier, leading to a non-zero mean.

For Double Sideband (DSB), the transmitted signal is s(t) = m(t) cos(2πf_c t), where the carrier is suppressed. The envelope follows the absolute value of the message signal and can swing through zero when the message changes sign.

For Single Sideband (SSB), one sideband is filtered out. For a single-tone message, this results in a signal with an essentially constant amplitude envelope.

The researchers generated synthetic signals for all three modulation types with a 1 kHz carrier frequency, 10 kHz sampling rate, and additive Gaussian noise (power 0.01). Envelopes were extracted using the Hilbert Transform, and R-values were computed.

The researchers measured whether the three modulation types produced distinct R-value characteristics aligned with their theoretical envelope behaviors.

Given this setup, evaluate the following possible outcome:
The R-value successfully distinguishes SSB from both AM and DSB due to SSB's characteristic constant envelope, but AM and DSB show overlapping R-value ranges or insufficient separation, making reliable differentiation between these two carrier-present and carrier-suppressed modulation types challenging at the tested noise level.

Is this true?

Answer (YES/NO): NO